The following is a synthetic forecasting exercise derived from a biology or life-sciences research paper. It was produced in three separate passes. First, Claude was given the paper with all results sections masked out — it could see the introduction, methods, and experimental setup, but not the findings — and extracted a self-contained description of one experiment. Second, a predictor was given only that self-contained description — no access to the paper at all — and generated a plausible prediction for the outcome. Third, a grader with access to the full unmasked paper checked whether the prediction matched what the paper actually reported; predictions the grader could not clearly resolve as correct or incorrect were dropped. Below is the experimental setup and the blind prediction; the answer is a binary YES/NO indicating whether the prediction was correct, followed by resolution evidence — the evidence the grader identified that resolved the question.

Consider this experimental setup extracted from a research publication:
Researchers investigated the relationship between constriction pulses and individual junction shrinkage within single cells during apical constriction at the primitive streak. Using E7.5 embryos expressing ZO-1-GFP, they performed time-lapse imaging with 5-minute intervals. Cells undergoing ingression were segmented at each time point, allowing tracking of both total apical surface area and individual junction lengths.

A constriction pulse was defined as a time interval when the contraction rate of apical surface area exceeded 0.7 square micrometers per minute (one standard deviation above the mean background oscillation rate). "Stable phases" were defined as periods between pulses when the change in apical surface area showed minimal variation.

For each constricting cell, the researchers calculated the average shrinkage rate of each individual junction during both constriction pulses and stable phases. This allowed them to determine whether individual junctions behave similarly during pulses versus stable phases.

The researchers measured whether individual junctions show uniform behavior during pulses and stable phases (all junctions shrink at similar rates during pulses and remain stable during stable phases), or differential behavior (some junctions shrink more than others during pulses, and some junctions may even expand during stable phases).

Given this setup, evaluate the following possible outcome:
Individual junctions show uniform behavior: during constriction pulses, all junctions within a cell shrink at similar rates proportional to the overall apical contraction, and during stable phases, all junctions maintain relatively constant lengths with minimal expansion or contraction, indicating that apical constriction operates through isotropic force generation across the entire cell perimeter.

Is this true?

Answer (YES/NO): NO